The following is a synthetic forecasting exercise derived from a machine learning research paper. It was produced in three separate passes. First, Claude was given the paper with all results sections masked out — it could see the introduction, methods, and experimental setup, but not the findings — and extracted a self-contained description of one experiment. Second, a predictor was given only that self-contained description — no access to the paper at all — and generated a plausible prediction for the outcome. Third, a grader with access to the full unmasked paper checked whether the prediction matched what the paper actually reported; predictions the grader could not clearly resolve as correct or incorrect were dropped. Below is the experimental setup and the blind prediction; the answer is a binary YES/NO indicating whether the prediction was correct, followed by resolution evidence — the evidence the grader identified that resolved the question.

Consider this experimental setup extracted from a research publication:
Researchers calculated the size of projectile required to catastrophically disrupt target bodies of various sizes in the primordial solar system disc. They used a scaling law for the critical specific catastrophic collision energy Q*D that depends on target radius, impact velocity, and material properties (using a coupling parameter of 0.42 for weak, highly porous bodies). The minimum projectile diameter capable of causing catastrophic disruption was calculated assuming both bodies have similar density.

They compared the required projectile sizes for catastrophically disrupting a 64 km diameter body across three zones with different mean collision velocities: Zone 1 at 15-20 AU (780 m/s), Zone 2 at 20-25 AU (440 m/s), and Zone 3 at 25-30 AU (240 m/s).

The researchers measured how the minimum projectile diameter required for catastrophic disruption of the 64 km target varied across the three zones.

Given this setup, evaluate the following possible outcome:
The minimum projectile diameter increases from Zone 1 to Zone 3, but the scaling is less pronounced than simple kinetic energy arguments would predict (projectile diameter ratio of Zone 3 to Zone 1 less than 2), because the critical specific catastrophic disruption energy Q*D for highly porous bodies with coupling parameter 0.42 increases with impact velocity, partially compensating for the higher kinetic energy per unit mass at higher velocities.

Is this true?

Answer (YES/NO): YES